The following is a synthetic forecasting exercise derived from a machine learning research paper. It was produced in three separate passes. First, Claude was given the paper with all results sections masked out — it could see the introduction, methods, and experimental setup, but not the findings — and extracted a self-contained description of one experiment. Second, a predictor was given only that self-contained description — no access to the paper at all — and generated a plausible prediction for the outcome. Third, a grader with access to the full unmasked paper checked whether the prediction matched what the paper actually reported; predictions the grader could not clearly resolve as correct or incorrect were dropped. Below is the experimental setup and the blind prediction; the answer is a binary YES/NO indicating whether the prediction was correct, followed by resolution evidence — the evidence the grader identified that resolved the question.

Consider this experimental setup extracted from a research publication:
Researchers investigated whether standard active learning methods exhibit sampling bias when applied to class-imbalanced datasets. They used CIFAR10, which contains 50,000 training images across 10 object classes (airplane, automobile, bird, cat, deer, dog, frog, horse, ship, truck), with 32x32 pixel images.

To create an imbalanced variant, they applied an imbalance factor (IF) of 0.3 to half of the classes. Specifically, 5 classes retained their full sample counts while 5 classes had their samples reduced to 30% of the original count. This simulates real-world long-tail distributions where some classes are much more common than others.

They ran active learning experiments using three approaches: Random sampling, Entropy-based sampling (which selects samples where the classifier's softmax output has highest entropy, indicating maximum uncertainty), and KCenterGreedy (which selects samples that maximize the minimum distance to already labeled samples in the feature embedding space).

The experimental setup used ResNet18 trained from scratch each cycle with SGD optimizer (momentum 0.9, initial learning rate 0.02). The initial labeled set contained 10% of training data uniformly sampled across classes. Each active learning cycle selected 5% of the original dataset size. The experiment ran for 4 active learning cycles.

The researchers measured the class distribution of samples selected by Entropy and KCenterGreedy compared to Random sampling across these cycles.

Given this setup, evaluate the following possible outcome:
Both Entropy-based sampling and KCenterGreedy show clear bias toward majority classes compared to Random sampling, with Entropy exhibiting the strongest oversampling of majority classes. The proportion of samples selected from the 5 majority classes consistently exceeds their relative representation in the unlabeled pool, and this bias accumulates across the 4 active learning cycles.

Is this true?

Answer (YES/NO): NO